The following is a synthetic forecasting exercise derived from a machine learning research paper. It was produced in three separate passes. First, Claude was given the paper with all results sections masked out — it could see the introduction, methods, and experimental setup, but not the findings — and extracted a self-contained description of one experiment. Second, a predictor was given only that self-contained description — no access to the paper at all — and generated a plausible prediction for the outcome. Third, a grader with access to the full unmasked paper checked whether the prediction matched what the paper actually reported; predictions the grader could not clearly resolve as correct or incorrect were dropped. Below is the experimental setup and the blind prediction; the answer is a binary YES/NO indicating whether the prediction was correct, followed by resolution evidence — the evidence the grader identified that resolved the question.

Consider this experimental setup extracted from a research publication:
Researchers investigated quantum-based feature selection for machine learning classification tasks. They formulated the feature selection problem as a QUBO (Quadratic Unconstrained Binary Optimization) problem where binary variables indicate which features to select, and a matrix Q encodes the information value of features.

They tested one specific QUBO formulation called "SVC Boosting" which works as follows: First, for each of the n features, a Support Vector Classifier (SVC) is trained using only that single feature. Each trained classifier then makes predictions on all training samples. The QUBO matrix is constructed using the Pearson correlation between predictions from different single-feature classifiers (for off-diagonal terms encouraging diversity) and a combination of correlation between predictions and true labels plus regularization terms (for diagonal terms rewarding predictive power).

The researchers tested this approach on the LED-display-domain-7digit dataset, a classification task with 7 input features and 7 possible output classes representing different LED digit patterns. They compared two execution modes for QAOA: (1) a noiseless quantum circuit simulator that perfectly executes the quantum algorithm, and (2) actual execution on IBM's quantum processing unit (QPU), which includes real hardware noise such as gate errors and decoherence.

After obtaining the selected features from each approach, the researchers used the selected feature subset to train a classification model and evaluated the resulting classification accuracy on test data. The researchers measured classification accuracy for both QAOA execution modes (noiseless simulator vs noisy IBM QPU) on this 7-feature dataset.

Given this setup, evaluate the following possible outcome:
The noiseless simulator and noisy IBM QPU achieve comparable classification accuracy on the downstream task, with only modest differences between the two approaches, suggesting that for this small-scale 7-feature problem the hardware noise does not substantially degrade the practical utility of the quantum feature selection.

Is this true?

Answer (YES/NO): NO